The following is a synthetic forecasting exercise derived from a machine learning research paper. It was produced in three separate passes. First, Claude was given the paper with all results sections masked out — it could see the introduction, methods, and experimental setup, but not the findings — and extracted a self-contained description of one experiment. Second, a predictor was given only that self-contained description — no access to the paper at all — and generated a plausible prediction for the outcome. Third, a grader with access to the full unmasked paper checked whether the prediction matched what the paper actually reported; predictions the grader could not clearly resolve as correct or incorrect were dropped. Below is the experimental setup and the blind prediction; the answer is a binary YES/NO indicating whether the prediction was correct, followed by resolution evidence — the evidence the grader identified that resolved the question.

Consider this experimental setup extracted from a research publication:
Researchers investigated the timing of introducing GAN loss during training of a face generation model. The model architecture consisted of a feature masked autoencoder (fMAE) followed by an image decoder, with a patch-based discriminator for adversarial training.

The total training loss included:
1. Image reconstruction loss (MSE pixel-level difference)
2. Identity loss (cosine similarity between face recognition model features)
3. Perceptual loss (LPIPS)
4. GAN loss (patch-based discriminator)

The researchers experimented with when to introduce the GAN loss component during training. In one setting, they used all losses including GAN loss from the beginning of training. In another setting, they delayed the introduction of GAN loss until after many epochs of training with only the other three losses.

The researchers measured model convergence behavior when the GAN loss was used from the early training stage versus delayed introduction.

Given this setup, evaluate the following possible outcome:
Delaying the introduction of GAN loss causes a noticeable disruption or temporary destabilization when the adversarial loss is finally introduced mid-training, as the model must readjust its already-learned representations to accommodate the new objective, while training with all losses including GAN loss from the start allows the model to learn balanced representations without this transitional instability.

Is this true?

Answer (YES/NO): NO